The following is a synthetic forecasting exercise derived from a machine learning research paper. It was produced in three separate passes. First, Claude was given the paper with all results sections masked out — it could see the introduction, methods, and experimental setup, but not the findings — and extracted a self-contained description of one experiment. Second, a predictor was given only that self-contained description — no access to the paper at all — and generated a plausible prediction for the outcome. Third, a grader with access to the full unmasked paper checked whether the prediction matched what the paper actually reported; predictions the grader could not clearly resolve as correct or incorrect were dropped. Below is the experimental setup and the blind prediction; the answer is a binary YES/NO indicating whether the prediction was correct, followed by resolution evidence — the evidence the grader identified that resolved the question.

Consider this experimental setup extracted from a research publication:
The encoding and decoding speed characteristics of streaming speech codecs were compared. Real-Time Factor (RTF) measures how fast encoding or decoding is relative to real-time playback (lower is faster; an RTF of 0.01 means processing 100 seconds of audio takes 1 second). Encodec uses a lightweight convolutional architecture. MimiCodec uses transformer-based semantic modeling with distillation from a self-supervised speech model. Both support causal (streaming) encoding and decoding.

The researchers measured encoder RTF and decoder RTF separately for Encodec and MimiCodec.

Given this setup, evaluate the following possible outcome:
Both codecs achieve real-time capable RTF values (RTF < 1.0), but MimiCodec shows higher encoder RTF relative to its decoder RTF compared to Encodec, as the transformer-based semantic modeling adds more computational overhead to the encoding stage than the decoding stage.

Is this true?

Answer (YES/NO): YES